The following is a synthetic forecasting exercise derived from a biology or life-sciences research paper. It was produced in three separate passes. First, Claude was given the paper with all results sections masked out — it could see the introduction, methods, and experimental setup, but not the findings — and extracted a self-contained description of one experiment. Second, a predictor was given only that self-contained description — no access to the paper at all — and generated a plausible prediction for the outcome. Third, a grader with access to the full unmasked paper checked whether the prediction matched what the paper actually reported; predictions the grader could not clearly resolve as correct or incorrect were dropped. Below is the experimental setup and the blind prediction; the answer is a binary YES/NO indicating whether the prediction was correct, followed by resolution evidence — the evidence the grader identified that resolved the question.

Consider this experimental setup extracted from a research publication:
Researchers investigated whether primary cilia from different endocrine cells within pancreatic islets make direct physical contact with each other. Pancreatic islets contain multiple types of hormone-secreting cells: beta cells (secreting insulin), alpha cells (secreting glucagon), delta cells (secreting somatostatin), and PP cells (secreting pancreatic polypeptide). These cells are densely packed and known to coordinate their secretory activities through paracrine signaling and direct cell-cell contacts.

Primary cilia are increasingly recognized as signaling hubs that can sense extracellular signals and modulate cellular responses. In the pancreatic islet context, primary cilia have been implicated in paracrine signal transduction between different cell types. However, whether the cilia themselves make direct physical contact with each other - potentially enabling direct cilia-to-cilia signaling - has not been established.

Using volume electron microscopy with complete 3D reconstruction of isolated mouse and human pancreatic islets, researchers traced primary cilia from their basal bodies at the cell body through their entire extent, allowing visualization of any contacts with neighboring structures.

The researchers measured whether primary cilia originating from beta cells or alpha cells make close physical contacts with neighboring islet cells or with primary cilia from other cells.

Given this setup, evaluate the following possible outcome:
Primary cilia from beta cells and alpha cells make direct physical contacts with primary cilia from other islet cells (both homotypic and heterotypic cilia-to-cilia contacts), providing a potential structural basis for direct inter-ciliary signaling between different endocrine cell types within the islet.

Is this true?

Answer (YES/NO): NO